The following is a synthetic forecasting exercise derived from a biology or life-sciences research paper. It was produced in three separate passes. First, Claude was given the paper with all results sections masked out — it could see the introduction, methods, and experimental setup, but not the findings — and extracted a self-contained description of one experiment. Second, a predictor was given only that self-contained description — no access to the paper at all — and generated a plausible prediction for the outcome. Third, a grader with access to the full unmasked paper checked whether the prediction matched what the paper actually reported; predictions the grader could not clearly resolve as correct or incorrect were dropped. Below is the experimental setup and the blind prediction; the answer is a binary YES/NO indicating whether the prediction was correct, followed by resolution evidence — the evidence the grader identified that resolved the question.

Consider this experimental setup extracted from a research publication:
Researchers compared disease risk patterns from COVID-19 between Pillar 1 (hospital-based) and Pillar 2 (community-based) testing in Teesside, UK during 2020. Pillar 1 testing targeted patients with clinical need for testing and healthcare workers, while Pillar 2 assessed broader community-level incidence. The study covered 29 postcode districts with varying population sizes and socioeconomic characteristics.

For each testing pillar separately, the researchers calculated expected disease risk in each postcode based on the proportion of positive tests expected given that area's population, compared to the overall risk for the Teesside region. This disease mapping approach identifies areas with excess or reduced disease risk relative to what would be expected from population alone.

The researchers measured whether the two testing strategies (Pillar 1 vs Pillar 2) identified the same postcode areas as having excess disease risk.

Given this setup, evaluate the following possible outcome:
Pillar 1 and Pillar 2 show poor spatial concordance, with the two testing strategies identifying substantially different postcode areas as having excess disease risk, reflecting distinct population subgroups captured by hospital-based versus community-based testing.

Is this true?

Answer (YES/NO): NO